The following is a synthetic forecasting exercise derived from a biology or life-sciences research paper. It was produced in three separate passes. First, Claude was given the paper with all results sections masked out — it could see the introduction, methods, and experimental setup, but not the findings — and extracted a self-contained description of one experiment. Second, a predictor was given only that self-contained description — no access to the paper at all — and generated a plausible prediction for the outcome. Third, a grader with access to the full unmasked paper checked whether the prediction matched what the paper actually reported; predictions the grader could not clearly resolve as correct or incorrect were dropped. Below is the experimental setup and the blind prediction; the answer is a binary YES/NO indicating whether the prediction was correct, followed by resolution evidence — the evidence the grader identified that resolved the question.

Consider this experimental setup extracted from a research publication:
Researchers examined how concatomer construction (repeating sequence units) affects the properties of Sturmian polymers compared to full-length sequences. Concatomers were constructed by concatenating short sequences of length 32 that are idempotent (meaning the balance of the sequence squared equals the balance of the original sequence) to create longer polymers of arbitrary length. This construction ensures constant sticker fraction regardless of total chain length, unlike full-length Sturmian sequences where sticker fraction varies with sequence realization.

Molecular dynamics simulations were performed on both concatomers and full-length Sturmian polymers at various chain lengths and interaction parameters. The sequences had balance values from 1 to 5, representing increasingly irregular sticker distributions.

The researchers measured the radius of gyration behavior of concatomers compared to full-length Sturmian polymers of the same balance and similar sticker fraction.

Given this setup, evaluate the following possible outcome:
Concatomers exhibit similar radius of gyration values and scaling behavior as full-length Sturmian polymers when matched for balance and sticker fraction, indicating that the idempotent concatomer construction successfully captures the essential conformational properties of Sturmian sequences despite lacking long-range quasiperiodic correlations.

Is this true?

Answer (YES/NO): YES